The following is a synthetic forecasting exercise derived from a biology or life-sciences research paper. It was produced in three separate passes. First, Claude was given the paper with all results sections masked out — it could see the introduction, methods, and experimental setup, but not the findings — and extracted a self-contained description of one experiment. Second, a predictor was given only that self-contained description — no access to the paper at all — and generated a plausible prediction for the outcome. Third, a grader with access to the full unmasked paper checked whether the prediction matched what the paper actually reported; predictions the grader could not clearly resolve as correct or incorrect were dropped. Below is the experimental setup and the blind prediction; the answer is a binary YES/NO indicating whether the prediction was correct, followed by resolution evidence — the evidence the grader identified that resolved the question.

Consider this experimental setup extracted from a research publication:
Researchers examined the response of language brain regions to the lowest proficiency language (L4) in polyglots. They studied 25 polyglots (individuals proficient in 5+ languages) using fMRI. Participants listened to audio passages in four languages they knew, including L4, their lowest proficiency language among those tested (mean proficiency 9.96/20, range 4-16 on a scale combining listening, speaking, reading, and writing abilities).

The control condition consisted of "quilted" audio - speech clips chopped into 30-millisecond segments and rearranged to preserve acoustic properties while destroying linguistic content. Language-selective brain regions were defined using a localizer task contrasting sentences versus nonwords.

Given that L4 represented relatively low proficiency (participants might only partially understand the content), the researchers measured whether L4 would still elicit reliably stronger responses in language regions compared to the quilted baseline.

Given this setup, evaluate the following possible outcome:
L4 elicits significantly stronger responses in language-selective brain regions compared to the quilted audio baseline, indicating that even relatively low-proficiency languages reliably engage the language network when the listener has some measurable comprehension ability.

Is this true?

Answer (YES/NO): YES